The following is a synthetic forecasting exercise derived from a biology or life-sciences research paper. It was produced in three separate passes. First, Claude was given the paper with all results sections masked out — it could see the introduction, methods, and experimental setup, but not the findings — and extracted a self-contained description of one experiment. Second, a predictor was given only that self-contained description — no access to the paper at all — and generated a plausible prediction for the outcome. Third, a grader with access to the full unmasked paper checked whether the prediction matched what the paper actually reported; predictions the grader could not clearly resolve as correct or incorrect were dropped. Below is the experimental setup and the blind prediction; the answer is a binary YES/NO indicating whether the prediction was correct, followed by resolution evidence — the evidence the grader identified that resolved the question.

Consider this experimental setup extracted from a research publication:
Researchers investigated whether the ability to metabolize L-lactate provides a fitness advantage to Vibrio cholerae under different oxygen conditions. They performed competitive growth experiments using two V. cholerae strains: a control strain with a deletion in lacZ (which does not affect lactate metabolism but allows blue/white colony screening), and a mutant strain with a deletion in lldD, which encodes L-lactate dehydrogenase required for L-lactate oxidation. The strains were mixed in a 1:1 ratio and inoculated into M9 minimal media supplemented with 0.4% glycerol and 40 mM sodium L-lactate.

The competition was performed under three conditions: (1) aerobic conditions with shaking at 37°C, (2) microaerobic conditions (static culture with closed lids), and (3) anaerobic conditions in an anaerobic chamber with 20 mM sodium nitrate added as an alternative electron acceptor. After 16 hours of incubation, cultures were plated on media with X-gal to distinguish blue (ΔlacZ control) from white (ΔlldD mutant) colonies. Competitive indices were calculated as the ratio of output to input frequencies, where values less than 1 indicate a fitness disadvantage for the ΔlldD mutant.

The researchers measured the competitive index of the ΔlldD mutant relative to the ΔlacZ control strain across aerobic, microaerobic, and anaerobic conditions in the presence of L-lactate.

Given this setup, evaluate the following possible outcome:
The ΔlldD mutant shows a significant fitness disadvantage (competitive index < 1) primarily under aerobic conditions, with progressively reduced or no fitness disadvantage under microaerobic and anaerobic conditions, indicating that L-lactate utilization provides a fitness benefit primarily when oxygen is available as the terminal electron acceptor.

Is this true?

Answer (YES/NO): NO